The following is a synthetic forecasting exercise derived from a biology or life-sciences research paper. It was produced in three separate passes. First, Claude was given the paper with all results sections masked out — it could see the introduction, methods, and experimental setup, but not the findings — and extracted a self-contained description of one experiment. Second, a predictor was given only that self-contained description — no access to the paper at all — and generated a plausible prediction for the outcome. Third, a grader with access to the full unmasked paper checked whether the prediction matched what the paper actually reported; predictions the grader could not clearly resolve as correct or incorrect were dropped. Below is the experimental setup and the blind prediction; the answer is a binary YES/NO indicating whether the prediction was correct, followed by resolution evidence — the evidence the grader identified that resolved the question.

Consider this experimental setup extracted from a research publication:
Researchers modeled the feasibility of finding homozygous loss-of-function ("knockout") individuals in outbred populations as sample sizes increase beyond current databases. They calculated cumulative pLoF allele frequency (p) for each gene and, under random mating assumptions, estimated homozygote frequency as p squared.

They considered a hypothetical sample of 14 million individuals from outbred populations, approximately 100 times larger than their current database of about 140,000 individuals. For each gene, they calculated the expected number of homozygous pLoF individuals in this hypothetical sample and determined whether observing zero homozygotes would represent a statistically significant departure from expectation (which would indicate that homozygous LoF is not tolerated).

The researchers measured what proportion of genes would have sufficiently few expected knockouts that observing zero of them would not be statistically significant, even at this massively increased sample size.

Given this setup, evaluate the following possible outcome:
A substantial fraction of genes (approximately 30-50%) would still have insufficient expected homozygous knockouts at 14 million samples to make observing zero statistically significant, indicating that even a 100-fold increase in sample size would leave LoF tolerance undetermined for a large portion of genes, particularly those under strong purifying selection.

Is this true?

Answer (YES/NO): NO